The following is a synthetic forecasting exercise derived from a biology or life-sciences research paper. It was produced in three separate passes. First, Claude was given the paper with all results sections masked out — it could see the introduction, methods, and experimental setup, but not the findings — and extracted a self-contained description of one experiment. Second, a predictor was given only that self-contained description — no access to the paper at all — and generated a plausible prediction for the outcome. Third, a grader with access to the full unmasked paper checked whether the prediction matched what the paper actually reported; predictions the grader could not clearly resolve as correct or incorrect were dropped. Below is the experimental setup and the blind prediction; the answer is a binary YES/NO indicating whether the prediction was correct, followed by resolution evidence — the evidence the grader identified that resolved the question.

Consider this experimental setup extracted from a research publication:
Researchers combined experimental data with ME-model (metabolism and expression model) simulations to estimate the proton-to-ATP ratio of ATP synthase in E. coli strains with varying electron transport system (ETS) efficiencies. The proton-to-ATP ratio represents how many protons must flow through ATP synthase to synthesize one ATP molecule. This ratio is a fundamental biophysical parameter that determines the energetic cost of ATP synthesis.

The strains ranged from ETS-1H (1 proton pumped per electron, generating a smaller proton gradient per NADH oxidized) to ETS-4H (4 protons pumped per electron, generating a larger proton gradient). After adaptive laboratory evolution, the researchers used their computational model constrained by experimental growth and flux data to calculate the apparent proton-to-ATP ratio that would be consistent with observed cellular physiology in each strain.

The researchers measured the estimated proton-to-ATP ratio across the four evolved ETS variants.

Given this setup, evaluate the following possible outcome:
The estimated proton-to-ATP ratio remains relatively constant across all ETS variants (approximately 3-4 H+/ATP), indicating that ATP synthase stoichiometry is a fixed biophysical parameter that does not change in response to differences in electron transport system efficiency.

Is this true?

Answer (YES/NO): YES